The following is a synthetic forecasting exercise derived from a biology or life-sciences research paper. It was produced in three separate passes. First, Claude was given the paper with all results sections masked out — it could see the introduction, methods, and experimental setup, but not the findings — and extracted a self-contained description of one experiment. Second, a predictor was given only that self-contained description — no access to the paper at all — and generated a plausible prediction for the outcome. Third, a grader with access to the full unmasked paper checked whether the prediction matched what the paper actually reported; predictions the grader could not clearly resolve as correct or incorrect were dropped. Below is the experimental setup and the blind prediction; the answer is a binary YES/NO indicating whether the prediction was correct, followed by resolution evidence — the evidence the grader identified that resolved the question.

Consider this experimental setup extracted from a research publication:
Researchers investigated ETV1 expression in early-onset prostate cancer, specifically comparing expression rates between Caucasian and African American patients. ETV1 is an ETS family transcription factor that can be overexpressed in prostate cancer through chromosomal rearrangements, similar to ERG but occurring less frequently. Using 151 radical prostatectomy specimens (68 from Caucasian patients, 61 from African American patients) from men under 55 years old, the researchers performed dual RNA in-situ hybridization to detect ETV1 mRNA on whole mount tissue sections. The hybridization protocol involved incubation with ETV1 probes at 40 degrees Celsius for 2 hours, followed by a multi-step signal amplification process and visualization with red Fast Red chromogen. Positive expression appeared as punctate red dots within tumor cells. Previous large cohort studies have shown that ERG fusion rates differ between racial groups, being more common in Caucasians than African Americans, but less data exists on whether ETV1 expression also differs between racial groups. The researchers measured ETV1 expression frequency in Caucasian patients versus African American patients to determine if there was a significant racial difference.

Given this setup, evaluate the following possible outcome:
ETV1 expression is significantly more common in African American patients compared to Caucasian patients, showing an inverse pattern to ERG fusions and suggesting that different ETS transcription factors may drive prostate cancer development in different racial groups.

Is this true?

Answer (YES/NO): NO